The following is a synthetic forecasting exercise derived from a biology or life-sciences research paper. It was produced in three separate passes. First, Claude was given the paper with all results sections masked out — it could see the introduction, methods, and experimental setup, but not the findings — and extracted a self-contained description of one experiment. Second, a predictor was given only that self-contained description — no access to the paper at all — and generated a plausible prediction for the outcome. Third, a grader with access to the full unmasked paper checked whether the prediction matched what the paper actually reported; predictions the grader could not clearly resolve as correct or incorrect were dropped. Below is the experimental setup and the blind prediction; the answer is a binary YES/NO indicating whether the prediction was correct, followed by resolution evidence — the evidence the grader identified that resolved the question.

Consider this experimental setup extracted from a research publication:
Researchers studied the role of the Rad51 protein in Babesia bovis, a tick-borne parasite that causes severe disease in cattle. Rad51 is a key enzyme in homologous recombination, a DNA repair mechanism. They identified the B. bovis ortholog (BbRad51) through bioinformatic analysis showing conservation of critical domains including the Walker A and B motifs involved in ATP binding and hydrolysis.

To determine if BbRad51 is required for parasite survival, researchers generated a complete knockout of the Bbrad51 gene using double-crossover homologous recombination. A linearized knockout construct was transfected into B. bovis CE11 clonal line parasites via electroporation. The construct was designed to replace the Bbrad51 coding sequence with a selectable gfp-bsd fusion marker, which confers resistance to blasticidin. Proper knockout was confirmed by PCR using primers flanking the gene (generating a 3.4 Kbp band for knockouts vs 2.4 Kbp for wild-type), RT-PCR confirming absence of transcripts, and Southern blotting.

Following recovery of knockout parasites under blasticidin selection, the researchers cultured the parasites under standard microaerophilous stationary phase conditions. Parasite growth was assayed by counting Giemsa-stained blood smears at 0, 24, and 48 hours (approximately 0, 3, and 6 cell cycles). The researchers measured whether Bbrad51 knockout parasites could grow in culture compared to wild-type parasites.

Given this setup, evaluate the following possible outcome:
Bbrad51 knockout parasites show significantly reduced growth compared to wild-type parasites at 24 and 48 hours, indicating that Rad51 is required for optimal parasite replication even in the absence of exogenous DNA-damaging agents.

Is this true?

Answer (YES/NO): NO